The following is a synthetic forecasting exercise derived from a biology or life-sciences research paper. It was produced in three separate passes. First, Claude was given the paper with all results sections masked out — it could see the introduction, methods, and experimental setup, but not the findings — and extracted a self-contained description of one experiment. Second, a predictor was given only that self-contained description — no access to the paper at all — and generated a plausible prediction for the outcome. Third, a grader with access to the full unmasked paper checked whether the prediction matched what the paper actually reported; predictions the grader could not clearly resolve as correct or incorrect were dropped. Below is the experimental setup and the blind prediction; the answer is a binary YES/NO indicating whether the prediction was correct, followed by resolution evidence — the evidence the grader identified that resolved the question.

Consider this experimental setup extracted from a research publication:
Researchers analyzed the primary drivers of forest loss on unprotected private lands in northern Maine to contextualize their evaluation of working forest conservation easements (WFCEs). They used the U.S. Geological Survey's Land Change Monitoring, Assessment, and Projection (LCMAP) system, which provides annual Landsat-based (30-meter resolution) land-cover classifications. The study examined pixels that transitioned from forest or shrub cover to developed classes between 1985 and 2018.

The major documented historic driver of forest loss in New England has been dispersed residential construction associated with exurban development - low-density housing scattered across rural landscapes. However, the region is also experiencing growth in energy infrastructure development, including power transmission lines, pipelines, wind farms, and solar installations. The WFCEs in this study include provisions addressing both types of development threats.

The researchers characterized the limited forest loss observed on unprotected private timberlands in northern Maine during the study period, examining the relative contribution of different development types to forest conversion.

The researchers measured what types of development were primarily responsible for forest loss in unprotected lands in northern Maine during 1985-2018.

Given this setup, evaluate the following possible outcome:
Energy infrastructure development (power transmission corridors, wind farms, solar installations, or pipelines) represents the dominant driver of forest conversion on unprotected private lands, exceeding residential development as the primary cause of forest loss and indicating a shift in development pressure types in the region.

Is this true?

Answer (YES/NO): YES